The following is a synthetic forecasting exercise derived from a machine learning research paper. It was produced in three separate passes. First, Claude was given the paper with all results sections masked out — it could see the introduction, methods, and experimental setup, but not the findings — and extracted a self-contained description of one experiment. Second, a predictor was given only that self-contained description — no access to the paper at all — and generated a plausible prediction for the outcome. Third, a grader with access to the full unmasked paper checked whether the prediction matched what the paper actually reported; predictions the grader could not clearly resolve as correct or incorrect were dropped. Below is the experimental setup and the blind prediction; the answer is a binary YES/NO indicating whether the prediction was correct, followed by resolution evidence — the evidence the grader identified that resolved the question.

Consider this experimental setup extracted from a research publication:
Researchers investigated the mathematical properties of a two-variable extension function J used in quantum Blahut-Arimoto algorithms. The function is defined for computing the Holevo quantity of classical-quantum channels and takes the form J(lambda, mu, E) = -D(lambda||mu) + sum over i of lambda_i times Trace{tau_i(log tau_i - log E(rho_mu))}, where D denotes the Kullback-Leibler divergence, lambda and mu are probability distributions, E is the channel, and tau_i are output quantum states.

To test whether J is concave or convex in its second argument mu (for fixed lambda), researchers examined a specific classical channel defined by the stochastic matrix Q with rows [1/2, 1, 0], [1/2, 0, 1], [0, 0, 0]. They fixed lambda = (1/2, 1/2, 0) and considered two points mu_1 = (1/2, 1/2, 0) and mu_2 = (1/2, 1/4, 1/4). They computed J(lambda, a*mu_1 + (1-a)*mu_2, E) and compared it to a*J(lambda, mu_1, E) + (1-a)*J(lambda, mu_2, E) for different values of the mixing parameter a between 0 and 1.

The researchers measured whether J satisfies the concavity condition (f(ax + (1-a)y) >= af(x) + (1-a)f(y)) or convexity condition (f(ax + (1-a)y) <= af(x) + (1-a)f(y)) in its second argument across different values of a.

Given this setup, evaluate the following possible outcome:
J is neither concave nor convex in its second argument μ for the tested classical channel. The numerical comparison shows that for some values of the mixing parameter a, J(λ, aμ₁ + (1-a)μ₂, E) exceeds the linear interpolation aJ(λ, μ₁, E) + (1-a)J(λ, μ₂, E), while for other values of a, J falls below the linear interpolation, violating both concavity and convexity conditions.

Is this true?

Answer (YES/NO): YES